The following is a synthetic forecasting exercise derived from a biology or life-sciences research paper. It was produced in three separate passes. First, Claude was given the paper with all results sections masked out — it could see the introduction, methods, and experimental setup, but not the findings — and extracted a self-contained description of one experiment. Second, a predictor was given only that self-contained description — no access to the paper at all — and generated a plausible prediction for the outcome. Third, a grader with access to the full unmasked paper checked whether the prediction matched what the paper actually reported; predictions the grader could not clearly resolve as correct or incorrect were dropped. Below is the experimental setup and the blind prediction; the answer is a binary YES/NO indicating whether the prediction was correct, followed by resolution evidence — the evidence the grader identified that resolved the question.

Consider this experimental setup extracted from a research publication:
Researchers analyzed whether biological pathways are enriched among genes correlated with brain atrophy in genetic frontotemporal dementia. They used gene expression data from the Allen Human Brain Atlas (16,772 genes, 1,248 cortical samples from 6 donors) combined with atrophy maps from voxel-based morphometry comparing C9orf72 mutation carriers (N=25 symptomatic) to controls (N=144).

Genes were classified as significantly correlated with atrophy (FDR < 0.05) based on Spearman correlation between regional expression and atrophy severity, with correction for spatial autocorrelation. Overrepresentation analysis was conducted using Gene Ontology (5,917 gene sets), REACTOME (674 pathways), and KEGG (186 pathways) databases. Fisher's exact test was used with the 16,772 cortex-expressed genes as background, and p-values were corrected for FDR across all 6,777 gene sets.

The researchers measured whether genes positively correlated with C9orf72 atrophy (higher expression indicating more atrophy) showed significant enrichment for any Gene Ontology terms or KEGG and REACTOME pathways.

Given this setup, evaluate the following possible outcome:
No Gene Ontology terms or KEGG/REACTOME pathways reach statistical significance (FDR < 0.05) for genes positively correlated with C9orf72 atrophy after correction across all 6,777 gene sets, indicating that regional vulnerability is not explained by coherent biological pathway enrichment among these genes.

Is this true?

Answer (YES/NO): NO